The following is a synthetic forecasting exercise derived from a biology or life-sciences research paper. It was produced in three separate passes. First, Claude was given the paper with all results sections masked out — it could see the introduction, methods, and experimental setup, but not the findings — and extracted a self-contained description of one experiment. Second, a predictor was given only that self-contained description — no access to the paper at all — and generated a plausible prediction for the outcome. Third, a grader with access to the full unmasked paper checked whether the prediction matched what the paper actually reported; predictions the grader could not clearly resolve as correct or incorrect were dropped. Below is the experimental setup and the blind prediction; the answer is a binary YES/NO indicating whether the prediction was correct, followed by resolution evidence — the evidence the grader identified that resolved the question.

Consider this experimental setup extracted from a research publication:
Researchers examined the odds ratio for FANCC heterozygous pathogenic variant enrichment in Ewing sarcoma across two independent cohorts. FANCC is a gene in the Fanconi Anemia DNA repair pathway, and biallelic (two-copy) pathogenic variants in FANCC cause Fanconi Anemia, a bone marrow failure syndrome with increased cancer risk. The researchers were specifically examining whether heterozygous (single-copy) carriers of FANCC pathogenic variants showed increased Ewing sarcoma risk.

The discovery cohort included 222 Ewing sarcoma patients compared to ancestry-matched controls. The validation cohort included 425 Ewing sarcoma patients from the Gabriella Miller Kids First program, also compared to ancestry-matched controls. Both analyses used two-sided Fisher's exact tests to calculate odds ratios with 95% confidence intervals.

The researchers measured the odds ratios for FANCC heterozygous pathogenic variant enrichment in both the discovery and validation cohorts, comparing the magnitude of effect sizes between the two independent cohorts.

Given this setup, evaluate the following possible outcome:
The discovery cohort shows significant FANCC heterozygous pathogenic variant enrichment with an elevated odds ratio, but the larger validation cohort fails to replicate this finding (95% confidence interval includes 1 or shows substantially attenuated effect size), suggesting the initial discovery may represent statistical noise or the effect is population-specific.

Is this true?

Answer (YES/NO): NO